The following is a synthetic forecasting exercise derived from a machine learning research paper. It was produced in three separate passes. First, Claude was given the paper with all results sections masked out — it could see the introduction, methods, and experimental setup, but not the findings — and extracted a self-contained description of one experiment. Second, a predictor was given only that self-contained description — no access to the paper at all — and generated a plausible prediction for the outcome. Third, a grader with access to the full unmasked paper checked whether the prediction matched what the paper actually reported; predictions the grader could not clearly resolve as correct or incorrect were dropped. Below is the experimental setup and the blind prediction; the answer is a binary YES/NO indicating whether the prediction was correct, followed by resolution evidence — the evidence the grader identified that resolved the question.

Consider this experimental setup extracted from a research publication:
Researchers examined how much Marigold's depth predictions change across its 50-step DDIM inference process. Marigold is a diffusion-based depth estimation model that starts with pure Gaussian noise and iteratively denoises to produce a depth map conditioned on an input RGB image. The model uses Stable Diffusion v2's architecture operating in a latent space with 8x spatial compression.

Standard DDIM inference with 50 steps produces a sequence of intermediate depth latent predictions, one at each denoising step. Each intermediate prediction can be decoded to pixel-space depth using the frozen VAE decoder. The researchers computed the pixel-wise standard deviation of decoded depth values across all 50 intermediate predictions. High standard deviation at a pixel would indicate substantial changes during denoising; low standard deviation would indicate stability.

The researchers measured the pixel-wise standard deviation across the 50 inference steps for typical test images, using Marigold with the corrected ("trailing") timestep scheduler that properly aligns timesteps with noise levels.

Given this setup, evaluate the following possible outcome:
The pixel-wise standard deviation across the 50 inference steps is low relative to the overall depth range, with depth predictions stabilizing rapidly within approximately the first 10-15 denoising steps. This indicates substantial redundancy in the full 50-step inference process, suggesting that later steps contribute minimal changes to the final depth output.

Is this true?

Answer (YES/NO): YES